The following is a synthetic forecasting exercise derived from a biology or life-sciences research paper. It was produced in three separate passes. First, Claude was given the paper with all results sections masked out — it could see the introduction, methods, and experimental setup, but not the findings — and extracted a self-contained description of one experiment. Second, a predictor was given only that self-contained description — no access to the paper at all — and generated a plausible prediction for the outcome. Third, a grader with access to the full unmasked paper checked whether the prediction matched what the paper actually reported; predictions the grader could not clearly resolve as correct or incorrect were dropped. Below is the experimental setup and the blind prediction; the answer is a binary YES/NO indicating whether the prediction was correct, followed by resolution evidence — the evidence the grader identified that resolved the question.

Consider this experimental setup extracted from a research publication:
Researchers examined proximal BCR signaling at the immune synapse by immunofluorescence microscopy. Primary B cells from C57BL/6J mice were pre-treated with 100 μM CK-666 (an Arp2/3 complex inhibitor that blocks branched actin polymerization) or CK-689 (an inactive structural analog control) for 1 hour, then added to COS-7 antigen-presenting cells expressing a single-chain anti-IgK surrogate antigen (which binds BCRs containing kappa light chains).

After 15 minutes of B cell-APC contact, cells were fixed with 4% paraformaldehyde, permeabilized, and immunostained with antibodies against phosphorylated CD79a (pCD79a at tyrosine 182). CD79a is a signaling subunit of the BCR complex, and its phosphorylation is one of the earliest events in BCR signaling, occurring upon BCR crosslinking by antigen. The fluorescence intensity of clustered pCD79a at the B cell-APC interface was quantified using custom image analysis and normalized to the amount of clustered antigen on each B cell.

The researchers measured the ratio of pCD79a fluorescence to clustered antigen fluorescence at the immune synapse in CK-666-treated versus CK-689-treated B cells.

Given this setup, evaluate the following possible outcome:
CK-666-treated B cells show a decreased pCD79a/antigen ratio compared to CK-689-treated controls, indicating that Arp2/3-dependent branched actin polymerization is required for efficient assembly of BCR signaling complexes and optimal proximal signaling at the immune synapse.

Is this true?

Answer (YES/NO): YES